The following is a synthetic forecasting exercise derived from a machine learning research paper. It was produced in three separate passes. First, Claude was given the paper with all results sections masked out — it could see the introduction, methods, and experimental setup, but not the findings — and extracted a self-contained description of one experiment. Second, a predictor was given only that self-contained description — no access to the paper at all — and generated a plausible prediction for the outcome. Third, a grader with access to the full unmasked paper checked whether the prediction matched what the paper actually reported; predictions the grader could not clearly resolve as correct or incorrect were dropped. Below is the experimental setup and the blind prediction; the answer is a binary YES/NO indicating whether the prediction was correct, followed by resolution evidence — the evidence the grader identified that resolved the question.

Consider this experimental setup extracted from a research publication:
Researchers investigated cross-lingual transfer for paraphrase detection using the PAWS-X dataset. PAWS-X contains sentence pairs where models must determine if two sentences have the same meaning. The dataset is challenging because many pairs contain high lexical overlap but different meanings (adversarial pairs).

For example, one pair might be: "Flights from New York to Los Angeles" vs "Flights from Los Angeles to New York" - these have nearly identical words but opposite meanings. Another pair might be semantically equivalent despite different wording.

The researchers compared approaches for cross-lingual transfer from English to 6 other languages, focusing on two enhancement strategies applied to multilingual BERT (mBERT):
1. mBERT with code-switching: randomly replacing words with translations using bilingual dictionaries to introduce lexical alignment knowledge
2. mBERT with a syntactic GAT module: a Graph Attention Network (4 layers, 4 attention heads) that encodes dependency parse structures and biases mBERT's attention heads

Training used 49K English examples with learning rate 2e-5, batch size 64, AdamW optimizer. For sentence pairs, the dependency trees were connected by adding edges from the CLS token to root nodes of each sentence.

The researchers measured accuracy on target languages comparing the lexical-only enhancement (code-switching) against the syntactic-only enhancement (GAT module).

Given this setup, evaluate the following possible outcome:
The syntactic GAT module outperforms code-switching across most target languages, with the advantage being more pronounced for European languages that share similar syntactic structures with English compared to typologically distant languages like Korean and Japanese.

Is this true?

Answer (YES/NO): NO